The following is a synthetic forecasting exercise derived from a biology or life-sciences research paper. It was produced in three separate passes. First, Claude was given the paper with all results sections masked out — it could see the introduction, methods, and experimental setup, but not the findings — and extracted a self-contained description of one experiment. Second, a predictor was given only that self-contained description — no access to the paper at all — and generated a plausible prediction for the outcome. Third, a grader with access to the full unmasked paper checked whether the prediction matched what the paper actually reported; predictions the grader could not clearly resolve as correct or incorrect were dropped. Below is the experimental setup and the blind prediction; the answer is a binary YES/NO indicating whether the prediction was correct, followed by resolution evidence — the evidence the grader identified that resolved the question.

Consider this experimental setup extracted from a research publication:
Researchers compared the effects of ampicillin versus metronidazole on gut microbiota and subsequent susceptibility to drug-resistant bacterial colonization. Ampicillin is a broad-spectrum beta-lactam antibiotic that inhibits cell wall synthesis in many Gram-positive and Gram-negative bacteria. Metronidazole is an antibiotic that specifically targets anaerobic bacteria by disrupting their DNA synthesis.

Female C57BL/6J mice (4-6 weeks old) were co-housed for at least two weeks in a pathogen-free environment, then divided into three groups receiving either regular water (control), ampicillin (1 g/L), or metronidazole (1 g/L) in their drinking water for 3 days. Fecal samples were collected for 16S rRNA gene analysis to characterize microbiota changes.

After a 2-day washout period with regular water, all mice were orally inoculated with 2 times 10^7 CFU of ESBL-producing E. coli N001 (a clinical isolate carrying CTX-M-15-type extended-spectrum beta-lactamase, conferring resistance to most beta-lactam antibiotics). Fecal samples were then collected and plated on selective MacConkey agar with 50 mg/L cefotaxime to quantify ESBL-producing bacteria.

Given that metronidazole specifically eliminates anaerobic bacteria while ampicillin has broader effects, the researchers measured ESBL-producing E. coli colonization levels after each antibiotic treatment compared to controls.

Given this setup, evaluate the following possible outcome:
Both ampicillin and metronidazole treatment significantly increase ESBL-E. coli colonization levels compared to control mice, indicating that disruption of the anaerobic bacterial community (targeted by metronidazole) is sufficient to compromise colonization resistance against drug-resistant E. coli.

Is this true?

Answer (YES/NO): NO